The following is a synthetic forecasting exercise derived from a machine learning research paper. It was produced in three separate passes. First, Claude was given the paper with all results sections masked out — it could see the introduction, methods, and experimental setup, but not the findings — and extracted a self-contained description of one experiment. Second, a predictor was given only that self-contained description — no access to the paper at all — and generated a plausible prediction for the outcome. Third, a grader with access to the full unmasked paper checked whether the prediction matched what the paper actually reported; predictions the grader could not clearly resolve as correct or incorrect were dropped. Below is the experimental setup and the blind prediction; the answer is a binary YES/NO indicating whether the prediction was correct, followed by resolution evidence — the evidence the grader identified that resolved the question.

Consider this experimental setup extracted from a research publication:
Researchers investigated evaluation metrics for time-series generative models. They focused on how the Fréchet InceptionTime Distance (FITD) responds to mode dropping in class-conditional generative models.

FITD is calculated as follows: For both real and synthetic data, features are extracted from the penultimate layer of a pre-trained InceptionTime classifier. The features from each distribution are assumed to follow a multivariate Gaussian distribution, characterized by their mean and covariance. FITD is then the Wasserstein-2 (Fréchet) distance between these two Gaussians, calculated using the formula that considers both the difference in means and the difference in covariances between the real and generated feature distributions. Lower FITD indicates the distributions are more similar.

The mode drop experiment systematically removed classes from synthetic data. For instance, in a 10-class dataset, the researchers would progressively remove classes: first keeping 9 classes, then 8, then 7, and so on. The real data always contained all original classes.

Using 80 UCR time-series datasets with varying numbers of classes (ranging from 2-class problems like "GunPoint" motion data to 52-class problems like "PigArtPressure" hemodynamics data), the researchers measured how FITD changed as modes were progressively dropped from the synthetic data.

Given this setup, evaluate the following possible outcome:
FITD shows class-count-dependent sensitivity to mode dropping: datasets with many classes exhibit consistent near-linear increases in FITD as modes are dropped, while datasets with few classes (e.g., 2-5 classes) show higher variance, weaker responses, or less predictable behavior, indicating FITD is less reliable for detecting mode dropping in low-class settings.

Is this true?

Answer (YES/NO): NO